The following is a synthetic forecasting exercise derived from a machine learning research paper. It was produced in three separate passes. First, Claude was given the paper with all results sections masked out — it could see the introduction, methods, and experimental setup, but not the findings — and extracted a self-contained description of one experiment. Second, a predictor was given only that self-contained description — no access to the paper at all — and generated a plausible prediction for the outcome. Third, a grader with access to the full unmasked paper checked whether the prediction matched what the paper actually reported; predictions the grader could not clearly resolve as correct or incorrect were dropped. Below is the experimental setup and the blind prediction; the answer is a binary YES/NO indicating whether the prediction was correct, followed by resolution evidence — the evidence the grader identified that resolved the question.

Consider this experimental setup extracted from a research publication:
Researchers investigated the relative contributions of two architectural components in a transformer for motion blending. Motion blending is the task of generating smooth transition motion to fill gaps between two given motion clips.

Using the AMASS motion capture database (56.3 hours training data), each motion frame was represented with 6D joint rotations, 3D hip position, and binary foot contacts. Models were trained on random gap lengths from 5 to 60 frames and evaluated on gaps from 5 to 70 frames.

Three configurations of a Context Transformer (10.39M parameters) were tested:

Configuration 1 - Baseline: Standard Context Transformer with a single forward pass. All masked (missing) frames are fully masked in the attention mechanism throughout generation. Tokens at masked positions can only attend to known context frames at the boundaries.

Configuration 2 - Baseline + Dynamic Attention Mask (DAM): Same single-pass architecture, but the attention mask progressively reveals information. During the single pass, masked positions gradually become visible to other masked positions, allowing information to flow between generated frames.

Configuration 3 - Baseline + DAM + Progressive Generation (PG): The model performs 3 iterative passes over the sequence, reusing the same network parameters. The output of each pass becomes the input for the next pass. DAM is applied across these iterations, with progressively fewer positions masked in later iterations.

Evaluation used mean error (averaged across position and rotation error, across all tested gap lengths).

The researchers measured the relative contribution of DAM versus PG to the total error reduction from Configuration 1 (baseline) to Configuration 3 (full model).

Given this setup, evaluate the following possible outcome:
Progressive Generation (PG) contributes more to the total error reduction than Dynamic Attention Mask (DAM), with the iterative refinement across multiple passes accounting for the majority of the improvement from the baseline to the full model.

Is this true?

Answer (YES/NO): YES